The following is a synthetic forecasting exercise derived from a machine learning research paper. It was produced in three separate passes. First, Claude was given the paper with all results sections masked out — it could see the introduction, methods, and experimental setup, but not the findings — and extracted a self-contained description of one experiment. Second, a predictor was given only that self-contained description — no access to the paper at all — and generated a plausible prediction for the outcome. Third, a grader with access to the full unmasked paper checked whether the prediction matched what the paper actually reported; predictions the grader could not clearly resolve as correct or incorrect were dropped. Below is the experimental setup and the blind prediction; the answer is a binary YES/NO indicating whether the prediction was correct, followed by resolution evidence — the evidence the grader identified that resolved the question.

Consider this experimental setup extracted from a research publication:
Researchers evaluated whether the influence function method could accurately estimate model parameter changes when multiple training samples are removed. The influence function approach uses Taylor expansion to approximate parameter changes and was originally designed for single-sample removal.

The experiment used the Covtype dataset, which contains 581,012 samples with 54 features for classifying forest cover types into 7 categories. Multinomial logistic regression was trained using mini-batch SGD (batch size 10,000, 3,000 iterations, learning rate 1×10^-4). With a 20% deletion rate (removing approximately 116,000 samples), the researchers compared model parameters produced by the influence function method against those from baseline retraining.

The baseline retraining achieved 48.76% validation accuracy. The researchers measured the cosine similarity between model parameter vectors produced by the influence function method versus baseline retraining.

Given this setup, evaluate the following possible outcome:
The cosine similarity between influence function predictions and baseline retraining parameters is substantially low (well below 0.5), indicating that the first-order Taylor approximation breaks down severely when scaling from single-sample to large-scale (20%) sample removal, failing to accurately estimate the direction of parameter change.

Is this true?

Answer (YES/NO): NO